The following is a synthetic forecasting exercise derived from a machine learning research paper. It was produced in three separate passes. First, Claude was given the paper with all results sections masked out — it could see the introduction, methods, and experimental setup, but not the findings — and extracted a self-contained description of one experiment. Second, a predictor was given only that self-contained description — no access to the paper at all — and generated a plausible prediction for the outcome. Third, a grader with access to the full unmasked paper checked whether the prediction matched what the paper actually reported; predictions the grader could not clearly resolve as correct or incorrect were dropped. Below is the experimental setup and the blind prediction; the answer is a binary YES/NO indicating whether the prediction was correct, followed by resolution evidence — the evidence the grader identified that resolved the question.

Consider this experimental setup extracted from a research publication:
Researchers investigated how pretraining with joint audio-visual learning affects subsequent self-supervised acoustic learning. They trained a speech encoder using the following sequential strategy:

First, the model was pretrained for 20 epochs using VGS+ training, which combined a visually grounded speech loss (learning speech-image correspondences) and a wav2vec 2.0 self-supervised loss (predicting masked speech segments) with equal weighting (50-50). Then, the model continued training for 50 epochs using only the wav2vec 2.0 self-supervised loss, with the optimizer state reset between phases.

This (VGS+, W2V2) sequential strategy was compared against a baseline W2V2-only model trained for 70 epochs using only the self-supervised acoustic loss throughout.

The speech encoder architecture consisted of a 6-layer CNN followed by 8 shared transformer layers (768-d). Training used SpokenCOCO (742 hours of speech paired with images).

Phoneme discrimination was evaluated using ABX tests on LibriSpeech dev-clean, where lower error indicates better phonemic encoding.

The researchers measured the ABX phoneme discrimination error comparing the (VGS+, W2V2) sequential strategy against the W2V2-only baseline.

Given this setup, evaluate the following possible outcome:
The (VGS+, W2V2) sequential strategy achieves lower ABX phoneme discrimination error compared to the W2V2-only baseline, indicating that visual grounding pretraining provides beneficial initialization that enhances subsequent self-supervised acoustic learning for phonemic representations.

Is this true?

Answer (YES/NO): YES